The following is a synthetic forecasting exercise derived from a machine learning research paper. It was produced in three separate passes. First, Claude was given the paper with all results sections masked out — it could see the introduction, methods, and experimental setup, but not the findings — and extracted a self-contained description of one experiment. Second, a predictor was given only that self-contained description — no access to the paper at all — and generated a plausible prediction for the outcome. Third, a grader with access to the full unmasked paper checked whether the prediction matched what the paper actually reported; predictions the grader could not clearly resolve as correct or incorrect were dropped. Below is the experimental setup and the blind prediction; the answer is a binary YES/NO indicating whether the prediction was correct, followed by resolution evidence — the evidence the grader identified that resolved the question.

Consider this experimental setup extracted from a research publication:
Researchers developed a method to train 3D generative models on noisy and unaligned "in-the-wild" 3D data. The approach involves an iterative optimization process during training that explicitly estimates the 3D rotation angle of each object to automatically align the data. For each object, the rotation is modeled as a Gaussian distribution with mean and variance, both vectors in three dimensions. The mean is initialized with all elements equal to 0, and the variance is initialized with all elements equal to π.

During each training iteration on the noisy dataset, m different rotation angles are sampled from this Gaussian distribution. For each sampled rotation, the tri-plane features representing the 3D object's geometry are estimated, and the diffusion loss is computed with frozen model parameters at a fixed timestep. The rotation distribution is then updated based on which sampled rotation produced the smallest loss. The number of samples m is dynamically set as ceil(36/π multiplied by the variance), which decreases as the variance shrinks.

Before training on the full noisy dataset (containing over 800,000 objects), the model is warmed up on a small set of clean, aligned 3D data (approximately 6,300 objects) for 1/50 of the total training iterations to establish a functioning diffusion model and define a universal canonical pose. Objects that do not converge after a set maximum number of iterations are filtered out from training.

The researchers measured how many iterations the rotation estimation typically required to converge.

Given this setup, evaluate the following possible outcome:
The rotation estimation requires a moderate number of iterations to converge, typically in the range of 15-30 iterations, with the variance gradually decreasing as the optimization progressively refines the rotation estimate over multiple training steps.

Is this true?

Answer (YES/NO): NO